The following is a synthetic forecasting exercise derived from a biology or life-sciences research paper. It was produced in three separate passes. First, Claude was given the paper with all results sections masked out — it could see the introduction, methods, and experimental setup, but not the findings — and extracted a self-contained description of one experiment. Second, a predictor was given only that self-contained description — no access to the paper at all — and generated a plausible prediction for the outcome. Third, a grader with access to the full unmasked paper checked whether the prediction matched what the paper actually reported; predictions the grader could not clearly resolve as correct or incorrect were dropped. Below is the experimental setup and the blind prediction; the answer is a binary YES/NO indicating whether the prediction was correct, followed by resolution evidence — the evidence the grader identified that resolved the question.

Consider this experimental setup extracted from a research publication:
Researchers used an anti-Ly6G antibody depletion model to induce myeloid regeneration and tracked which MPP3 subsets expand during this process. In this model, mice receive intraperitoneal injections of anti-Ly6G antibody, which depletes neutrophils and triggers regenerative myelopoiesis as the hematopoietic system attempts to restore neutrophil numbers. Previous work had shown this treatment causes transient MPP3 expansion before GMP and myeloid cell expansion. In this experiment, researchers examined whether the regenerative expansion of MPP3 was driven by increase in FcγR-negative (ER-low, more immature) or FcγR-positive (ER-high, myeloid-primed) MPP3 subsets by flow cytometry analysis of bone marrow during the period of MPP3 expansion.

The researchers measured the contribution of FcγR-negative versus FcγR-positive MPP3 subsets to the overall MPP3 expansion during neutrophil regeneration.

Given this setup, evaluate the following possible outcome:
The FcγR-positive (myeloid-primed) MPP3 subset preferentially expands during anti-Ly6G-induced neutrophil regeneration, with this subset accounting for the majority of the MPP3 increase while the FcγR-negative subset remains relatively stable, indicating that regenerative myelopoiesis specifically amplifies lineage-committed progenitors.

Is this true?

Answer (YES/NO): YES